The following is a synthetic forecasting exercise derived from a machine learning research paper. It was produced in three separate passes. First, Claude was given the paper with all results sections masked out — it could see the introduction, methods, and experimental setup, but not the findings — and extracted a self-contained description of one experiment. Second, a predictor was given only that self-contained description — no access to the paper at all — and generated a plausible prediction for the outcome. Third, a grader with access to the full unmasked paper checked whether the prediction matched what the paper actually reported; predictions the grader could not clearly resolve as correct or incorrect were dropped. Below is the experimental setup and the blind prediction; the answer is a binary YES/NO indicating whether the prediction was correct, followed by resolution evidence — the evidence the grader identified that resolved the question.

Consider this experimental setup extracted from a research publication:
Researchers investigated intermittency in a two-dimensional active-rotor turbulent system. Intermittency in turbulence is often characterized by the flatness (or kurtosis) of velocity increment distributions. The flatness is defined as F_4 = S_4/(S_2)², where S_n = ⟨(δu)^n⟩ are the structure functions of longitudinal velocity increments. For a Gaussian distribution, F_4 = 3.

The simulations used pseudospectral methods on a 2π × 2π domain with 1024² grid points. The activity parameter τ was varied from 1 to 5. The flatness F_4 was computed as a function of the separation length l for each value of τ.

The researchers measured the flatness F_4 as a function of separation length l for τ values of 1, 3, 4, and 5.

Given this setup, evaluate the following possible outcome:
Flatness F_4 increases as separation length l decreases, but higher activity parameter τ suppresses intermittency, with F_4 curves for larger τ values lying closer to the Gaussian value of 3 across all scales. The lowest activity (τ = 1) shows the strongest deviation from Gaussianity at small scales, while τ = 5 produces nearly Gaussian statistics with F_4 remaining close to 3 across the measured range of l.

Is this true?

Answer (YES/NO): NO